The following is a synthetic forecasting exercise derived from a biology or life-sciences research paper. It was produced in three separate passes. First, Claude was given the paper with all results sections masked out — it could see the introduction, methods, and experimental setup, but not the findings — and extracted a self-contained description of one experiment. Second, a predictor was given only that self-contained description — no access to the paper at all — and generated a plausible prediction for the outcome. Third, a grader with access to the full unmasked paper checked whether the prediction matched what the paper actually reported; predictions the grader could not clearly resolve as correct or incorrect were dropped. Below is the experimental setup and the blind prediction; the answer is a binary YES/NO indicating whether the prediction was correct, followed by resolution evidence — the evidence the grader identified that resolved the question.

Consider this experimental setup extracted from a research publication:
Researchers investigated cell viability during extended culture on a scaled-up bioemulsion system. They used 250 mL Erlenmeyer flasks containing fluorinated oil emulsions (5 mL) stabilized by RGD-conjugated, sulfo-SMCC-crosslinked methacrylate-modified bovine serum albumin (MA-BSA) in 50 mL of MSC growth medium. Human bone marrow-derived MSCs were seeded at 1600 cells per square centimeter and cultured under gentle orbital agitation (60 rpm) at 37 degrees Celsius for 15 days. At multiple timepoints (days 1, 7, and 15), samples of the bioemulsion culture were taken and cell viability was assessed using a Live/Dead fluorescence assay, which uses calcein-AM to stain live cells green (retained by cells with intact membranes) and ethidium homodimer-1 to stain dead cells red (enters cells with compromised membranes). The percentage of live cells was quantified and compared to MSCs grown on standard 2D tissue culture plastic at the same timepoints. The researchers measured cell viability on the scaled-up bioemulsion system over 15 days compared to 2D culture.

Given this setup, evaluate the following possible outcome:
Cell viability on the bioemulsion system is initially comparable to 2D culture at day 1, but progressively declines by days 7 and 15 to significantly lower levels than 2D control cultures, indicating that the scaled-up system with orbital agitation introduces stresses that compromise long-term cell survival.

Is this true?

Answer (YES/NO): NO